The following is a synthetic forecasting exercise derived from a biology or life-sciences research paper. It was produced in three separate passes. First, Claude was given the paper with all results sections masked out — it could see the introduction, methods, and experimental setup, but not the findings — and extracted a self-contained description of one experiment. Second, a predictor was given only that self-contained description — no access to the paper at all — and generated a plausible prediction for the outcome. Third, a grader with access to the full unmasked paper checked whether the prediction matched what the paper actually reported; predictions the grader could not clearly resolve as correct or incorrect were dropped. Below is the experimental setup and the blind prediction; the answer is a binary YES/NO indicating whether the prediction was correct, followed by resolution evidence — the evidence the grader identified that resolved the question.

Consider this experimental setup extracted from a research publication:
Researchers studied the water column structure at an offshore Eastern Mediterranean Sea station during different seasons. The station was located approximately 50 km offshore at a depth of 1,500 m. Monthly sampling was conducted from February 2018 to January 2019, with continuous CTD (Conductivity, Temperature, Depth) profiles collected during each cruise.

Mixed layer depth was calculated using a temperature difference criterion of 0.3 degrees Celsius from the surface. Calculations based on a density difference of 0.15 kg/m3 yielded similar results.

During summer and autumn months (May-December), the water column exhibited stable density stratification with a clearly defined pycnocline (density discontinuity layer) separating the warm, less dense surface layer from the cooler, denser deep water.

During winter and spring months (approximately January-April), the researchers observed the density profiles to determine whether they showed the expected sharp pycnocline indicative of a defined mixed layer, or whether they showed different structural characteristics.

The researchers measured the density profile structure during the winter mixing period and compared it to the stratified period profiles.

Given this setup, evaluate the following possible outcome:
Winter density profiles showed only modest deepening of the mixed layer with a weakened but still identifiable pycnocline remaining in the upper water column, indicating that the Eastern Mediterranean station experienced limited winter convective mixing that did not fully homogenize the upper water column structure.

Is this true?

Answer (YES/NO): NO